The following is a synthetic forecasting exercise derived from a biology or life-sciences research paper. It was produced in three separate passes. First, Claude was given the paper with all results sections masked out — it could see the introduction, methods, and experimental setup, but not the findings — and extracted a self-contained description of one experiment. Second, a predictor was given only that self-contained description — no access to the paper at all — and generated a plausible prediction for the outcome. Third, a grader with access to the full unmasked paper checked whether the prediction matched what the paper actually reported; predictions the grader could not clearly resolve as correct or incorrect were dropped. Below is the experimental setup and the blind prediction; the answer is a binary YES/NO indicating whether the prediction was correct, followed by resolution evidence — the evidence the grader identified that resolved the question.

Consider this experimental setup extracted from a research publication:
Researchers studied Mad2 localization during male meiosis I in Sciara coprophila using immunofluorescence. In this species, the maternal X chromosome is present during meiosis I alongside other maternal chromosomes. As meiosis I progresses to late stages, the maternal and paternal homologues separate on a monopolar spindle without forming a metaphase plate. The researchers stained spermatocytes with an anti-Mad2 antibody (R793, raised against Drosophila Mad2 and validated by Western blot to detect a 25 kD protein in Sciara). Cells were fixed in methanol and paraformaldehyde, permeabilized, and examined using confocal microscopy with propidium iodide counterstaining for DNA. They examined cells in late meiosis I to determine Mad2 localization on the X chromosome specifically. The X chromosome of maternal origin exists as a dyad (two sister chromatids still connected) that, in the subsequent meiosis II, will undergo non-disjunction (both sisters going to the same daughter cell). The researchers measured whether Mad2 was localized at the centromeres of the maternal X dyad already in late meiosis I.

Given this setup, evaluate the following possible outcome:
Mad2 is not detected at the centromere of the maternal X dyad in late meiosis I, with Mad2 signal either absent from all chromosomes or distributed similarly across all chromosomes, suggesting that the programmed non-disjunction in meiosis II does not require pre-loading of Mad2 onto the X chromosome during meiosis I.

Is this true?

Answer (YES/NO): NO